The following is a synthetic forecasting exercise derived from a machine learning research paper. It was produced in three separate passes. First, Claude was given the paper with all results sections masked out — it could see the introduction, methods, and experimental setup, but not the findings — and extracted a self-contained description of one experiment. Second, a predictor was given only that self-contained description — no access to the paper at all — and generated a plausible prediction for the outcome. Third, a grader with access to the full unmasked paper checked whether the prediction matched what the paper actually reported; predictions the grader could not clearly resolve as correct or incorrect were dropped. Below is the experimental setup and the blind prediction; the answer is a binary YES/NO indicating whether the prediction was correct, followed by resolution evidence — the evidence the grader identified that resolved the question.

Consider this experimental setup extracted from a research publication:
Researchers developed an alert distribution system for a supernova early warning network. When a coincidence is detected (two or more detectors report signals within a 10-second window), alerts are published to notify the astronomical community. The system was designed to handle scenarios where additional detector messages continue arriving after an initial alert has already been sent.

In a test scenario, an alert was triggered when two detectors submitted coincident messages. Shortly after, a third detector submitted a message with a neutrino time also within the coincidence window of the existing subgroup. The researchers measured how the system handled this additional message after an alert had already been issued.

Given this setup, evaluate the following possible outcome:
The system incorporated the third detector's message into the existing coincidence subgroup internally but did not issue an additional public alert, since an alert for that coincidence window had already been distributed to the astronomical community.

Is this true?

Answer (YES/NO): NO